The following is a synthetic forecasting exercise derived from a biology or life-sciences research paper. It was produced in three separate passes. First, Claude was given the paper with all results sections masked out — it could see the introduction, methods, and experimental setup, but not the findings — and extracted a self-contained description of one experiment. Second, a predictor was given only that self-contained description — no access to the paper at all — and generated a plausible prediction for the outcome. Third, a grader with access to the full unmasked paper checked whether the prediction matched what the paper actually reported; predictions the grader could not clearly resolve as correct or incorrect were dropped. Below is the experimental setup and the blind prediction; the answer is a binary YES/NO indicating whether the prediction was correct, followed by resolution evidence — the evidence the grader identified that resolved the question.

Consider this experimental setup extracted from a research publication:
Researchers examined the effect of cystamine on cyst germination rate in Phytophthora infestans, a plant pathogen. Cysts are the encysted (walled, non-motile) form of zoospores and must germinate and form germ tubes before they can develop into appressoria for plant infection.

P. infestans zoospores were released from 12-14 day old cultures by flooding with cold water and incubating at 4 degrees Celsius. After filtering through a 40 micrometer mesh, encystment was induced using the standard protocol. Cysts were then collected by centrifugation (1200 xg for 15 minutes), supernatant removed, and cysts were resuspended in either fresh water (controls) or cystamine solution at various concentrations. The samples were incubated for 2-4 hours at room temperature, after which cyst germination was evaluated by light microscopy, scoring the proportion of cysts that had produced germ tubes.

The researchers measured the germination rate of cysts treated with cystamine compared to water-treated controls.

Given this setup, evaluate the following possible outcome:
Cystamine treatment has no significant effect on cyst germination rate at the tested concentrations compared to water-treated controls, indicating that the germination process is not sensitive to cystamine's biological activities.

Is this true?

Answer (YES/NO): NO